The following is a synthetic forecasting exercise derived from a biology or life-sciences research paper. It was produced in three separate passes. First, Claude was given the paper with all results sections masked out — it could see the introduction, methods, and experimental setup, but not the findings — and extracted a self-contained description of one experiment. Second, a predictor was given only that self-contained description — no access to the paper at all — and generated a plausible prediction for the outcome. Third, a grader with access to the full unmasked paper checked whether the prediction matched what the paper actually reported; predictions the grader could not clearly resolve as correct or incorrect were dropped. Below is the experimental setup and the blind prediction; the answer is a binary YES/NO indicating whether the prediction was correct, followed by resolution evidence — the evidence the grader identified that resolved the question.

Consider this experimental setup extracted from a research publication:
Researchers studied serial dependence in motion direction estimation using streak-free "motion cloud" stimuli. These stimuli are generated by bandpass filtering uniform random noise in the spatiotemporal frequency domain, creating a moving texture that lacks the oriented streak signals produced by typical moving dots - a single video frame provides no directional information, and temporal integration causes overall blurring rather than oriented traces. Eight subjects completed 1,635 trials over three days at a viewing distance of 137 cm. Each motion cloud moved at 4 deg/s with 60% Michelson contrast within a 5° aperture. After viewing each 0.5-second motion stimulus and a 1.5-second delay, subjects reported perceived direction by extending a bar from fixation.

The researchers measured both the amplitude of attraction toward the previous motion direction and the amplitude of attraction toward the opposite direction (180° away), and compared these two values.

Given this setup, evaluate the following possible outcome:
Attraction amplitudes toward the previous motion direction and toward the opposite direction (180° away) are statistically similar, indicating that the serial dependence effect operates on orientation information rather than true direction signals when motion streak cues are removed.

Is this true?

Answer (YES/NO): YES